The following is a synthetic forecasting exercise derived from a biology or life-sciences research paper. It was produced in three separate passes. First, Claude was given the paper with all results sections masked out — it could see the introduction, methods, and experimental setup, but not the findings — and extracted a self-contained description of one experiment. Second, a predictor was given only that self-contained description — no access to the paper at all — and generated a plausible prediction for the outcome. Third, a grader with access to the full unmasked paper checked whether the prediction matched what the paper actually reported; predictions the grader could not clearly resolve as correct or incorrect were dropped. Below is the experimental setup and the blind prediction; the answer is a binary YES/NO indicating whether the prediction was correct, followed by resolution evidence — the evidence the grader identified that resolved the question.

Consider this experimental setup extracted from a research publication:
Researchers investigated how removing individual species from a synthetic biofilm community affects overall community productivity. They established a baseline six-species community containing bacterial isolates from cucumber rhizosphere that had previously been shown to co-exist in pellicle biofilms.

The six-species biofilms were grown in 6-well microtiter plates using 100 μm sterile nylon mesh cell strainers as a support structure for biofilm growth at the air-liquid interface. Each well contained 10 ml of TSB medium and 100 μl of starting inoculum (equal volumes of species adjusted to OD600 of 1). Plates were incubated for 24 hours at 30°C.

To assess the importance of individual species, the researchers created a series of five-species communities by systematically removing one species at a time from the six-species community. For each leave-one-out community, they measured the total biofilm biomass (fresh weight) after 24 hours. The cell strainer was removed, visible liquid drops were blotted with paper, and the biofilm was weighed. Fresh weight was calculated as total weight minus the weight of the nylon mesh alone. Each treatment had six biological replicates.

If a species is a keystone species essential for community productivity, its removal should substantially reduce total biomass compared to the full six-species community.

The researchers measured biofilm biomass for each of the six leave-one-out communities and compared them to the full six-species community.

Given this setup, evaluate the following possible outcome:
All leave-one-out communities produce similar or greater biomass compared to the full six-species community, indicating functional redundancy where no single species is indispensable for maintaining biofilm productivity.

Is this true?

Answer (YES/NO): NO